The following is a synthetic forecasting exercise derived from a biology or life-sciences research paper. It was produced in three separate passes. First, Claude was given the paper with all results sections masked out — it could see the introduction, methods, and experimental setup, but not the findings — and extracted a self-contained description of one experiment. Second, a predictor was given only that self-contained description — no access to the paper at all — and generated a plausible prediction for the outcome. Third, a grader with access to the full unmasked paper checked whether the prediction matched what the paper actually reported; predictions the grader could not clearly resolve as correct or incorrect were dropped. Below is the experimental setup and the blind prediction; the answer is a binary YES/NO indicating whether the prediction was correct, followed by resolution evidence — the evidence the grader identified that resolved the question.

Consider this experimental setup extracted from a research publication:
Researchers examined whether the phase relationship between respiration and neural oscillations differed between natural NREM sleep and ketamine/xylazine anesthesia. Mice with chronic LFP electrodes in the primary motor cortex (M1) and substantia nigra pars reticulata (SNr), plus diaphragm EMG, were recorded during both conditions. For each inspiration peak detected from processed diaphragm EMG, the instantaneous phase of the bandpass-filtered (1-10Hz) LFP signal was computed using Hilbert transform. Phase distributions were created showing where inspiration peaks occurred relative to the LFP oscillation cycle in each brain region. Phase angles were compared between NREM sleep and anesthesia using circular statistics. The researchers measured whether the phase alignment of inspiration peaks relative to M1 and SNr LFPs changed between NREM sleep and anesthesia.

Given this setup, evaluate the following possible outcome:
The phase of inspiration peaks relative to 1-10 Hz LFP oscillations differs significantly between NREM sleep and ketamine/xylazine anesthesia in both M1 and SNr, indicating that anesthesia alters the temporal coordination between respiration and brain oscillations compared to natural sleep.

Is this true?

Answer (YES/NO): NO